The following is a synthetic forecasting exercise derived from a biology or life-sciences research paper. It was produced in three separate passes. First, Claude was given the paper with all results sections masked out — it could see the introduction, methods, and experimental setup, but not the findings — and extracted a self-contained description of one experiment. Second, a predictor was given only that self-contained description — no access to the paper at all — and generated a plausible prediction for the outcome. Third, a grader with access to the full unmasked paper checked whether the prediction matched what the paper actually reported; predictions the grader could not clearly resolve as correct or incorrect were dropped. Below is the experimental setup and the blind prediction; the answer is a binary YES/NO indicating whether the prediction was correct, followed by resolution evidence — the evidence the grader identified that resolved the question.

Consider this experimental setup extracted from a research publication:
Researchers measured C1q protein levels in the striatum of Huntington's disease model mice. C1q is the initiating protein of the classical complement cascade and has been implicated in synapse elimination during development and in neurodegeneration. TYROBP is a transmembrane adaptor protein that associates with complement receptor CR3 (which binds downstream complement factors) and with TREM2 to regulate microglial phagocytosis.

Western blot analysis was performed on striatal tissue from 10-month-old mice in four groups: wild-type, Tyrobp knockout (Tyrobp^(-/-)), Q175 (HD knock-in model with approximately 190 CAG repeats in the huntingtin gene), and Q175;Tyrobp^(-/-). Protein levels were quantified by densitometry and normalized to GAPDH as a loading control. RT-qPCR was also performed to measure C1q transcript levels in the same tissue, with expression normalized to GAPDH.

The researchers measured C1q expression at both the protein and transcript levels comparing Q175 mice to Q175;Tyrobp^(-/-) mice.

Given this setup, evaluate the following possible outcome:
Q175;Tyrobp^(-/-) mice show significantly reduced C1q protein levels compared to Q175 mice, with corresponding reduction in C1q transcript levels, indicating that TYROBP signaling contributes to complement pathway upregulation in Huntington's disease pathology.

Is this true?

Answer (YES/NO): YES